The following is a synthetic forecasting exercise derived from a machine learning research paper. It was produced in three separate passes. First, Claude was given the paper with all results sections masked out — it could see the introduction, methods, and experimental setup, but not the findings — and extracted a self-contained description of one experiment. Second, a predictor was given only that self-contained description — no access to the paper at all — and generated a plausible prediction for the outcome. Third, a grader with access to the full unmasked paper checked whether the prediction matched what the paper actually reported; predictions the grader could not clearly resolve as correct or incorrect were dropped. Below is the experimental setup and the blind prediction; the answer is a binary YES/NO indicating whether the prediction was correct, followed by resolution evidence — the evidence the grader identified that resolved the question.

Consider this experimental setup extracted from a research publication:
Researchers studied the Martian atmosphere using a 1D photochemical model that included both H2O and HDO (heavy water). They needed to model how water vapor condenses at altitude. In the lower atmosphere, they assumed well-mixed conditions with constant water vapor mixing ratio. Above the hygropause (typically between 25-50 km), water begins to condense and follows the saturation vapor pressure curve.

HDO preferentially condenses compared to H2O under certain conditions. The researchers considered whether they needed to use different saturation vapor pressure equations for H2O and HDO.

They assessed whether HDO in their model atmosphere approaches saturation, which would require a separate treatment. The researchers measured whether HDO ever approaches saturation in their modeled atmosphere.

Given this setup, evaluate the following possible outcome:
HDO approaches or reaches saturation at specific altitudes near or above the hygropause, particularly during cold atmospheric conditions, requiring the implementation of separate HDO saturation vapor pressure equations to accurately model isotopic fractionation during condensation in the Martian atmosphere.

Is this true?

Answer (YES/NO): NO